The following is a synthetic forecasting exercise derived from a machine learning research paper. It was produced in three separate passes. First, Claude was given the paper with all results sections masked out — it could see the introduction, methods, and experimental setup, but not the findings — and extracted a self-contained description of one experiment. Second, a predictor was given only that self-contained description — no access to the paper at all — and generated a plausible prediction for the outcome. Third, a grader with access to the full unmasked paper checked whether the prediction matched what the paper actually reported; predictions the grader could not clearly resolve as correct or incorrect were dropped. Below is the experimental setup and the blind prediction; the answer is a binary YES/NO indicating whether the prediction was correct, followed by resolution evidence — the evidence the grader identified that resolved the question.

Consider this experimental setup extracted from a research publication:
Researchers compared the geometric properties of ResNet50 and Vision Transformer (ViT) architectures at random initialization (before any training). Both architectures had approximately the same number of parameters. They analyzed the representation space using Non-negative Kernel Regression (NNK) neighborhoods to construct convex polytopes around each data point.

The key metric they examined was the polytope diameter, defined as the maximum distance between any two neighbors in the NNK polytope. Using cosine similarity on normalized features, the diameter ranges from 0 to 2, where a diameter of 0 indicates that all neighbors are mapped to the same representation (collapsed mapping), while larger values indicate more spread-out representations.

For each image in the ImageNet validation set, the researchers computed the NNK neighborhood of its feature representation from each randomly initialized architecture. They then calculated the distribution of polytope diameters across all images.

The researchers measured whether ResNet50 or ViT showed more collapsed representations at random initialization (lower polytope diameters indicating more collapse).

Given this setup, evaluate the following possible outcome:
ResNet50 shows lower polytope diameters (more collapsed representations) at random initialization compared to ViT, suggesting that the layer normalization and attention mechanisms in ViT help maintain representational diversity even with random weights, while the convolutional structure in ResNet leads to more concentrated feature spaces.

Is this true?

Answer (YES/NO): YES